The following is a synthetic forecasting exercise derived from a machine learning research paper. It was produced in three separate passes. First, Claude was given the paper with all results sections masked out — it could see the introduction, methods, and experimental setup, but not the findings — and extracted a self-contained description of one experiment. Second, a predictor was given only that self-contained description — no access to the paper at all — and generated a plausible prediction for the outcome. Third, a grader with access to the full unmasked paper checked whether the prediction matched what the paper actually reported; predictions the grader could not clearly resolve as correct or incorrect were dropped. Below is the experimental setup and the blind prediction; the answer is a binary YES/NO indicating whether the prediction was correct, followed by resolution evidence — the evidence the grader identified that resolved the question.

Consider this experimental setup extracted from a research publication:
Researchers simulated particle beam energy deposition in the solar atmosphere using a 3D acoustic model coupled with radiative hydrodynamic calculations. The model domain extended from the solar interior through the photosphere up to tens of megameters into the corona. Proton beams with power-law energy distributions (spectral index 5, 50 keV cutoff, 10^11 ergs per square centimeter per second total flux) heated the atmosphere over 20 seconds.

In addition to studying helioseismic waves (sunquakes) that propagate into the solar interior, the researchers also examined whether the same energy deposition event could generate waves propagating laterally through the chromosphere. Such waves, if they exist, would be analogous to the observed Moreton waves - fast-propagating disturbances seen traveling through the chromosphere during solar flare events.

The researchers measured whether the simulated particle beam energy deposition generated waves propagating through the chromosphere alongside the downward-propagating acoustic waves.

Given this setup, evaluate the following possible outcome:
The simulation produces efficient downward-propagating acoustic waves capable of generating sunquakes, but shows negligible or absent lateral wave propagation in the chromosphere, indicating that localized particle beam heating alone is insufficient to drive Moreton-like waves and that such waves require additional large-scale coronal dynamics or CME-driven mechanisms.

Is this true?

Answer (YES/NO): NO